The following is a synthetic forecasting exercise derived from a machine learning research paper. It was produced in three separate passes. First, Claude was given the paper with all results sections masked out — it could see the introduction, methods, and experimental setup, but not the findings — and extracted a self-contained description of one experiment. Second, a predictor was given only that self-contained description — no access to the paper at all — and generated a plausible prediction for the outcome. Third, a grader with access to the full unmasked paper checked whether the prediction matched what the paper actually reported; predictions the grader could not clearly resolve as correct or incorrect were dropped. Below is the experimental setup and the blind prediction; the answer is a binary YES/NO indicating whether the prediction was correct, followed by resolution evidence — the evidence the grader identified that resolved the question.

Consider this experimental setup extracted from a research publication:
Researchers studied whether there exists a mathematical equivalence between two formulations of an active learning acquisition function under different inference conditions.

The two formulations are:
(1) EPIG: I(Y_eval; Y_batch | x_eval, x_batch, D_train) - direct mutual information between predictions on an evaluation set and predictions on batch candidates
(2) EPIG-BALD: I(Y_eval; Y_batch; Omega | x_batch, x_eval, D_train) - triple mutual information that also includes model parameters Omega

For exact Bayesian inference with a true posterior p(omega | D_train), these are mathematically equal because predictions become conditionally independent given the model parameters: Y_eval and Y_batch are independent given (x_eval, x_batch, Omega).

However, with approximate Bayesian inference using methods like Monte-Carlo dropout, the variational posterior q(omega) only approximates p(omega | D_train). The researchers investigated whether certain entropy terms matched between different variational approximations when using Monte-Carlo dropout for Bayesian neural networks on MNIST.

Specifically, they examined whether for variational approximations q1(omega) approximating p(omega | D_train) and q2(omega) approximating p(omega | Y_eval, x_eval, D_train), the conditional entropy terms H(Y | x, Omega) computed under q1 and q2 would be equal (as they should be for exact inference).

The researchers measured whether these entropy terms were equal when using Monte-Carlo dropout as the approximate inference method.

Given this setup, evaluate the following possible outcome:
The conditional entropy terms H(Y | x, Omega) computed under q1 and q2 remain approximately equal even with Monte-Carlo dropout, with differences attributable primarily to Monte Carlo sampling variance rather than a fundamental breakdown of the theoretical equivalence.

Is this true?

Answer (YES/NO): NO